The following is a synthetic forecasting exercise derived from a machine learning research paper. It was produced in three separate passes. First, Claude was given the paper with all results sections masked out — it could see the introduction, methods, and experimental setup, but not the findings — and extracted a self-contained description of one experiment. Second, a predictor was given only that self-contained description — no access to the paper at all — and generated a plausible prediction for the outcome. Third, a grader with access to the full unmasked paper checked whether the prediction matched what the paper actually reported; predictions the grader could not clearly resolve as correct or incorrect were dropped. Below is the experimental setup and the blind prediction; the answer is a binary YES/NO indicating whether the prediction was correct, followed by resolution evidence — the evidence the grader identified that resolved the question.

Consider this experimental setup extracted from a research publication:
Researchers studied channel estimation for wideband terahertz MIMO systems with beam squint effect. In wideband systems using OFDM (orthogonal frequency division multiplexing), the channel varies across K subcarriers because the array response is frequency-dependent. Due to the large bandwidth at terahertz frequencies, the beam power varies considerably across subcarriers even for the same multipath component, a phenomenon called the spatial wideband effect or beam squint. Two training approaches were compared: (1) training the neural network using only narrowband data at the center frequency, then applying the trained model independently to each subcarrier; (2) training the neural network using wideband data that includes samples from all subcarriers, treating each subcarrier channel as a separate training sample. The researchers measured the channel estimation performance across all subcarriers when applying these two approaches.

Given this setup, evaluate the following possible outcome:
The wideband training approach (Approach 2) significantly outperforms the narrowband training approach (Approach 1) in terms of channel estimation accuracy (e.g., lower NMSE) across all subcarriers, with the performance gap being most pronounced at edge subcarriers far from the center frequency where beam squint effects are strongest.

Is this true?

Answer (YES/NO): NO